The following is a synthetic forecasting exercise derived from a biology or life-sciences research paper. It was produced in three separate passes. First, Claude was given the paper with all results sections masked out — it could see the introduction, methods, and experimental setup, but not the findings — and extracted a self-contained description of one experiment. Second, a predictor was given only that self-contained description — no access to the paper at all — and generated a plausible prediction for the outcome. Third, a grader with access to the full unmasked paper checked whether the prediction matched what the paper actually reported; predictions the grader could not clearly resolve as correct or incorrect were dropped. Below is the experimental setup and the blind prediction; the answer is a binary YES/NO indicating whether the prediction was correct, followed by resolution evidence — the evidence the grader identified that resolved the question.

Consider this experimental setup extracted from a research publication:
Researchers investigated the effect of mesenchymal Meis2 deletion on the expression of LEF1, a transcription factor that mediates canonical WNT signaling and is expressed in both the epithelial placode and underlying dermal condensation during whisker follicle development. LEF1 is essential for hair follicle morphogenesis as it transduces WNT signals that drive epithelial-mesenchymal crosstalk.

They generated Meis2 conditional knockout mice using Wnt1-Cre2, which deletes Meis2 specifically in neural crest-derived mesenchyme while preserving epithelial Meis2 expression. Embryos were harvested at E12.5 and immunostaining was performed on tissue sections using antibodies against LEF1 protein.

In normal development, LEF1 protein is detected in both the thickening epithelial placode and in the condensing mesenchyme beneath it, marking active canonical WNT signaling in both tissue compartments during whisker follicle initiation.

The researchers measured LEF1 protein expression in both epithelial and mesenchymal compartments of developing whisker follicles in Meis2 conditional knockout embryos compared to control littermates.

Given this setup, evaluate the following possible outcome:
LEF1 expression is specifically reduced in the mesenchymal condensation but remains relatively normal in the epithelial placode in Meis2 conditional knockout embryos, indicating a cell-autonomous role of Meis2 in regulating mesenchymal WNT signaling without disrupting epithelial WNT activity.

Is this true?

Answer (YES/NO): NO